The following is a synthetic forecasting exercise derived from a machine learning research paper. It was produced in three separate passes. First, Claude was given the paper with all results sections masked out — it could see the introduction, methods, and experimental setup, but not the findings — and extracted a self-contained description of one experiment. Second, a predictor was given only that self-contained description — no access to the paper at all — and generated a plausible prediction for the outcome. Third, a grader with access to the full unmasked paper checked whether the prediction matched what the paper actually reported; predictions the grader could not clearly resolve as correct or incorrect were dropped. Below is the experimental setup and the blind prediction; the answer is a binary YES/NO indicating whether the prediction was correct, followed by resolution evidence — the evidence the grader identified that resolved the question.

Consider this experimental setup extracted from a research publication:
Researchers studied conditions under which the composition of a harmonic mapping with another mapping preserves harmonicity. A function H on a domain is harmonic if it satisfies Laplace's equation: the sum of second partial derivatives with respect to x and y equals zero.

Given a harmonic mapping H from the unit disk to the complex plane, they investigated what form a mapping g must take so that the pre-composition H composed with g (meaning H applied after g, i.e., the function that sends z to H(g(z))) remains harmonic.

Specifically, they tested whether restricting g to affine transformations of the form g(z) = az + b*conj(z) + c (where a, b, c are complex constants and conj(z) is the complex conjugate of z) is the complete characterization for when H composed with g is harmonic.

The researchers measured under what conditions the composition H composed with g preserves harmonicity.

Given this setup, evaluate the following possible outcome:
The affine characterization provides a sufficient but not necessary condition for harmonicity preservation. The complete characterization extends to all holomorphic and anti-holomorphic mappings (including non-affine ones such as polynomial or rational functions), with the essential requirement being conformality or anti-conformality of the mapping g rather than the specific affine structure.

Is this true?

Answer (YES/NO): NO